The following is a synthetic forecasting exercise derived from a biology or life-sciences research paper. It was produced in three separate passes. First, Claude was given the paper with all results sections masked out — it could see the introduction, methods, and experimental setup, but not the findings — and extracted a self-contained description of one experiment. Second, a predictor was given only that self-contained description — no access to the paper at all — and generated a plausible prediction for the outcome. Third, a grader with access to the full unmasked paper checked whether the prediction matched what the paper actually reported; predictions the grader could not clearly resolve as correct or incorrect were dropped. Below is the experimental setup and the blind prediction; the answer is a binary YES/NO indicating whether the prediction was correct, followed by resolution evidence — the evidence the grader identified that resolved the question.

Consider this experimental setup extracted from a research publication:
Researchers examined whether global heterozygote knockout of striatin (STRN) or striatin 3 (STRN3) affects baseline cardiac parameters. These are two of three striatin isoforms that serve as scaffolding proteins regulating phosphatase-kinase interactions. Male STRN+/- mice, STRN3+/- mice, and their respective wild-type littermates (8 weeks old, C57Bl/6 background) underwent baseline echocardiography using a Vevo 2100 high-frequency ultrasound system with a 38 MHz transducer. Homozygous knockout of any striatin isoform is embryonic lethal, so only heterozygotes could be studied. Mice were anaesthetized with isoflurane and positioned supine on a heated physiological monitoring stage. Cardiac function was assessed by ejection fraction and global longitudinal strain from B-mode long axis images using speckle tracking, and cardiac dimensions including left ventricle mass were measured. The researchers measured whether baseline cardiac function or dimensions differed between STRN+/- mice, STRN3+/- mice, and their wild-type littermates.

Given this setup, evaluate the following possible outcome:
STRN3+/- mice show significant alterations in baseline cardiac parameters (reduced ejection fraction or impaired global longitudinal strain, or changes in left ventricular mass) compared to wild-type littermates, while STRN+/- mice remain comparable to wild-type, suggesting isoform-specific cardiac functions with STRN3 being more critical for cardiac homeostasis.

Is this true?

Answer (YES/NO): NO